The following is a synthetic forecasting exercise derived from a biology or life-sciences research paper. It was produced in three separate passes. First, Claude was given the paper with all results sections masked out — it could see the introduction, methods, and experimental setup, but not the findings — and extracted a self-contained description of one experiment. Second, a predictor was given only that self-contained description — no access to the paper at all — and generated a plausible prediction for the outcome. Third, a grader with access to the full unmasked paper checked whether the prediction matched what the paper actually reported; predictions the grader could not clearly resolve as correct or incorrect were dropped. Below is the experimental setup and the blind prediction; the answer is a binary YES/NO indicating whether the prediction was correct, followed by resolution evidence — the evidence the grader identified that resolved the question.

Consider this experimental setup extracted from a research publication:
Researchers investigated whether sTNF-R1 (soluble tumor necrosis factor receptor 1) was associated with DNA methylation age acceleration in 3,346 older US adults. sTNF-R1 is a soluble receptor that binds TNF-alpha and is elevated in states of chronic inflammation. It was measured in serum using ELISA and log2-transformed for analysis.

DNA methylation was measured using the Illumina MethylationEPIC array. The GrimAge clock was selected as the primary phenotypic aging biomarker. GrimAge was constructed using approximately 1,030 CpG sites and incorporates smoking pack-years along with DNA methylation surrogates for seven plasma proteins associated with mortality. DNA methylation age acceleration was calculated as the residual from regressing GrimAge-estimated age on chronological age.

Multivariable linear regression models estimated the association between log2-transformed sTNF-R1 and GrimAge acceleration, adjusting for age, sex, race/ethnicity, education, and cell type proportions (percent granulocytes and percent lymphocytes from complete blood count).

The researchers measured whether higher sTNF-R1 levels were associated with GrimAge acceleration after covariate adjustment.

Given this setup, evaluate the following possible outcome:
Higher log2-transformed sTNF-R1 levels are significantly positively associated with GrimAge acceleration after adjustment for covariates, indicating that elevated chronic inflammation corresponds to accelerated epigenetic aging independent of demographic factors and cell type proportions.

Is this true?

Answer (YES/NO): YES